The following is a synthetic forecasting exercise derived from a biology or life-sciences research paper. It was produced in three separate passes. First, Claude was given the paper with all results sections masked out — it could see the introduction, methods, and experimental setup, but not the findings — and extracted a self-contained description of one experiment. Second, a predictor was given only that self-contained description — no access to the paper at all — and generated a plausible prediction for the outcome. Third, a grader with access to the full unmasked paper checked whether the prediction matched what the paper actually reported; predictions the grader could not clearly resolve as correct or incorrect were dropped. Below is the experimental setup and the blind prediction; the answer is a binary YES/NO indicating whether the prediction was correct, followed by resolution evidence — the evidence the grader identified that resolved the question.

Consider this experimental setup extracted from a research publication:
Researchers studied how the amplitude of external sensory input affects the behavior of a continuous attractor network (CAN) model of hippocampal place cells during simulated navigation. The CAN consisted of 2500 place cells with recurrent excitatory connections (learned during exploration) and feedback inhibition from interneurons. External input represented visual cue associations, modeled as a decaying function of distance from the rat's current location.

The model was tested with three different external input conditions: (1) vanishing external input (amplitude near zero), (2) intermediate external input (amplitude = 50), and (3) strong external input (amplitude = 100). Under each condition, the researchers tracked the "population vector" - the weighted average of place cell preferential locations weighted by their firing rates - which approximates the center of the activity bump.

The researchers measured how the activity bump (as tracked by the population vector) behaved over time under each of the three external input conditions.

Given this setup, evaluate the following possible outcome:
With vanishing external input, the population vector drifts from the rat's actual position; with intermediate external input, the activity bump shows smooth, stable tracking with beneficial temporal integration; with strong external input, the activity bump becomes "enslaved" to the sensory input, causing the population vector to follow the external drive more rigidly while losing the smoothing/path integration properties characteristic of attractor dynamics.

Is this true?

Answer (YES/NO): NO